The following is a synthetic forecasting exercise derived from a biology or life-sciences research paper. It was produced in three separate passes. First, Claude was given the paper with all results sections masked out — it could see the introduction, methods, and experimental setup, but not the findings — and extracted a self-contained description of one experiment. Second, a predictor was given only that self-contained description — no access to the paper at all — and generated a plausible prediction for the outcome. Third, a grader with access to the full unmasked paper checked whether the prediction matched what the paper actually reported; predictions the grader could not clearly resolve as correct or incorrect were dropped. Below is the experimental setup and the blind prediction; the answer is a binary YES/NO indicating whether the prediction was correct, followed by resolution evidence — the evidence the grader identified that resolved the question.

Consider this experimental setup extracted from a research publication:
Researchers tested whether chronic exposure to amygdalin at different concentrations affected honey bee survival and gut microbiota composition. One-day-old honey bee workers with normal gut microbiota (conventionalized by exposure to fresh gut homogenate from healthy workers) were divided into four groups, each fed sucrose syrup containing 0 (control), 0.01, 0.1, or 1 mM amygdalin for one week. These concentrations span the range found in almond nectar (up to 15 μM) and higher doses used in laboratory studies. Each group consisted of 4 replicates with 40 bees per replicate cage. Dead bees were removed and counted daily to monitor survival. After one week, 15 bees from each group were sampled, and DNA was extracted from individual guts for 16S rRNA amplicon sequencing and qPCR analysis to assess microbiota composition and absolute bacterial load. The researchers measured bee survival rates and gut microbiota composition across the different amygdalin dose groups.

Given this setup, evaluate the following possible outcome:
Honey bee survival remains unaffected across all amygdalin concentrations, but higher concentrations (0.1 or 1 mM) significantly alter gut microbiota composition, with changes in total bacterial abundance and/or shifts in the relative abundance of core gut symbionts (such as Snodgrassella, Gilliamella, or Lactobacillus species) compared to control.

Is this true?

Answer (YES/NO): NO